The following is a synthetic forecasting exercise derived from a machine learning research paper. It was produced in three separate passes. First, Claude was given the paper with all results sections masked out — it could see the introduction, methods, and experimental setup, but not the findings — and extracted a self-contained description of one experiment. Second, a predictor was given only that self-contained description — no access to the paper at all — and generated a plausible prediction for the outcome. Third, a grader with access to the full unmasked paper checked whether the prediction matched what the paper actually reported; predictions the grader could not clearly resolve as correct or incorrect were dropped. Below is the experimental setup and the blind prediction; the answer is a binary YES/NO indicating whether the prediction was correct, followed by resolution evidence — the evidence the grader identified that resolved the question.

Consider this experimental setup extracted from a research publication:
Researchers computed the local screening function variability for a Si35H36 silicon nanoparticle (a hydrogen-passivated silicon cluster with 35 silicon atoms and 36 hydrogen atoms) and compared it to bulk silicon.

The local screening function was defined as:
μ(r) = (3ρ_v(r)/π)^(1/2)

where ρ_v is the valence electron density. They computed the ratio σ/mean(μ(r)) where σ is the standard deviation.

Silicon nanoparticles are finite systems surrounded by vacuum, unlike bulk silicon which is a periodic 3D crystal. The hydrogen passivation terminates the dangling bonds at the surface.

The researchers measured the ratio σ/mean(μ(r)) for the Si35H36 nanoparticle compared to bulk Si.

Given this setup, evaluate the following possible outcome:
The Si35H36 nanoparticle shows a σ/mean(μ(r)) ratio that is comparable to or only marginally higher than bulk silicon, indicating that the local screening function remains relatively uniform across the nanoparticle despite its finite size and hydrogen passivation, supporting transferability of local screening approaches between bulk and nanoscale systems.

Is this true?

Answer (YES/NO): NO